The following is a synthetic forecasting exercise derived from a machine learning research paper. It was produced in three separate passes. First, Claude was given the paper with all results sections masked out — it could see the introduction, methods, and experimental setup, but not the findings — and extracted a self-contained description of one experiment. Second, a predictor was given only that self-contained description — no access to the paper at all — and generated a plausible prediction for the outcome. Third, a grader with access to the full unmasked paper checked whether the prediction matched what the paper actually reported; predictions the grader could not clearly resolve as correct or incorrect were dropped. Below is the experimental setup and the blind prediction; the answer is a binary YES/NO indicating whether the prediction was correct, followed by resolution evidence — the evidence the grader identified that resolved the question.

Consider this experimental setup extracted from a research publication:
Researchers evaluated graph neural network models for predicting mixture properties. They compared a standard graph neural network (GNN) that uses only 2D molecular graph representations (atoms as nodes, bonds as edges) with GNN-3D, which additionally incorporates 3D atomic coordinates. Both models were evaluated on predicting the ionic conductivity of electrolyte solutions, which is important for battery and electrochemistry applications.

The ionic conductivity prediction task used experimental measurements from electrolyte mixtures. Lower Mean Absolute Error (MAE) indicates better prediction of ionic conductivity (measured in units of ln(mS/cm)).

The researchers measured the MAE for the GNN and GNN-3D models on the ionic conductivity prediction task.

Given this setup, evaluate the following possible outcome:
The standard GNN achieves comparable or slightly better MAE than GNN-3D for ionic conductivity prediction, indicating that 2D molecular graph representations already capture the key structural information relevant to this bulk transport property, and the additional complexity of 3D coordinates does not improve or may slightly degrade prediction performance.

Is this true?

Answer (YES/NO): NO